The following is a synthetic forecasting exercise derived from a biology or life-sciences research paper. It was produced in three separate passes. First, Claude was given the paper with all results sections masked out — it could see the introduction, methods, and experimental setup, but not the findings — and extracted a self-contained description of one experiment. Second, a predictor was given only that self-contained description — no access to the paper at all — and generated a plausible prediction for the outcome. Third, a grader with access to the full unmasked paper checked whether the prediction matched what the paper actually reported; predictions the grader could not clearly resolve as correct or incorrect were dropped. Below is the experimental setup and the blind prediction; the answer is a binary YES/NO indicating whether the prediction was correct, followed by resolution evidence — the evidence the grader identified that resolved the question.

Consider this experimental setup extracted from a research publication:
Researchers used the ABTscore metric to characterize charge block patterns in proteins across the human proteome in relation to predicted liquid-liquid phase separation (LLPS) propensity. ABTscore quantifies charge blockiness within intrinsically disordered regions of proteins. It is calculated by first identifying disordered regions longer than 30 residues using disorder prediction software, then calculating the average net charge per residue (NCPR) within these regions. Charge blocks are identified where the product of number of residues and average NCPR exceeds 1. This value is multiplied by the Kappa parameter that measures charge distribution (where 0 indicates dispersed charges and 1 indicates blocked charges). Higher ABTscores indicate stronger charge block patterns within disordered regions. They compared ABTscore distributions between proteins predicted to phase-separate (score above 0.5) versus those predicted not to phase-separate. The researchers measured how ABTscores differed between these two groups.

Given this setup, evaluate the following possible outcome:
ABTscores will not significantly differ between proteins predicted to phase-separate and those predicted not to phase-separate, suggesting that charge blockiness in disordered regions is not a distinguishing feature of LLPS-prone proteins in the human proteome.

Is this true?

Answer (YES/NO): NO